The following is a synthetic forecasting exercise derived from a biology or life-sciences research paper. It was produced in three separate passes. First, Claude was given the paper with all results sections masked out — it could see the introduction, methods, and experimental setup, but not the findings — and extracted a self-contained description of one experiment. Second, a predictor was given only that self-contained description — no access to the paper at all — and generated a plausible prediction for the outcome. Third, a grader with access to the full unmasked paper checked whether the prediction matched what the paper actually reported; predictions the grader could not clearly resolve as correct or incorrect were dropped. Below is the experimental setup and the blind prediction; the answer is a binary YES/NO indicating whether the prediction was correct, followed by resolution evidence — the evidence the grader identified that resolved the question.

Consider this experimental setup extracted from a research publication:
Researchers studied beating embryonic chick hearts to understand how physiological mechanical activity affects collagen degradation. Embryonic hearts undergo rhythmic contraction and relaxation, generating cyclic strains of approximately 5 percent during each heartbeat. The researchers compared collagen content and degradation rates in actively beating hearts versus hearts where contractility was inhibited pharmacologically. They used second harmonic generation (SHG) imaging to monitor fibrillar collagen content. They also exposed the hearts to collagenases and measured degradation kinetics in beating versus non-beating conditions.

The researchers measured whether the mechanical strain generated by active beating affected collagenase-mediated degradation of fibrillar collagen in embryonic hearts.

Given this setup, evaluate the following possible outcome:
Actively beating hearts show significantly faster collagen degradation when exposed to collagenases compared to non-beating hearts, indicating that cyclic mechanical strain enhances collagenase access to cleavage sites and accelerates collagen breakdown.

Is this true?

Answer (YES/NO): NO